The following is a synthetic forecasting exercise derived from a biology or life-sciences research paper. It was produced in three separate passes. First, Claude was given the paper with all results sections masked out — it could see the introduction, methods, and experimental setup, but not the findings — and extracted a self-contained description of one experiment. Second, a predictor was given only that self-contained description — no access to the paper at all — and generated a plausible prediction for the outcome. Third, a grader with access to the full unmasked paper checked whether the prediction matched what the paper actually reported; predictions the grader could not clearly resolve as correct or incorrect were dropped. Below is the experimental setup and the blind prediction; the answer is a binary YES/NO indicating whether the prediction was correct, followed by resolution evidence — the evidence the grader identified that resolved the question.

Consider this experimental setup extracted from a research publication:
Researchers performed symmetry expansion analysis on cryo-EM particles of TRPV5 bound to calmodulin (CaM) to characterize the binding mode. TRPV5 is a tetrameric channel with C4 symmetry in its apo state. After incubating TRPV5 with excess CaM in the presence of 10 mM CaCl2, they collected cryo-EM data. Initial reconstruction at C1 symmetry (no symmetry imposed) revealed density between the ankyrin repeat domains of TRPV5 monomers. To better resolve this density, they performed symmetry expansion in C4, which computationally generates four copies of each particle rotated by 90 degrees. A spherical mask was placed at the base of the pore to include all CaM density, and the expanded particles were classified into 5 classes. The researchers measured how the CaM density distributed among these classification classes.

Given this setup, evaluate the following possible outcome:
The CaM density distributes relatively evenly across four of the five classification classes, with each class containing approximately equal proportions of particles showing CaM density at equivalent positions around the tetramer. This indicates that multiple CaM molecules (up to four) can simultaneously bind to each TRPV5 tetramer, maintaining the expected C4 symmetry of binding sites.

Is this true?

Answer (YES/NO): NO